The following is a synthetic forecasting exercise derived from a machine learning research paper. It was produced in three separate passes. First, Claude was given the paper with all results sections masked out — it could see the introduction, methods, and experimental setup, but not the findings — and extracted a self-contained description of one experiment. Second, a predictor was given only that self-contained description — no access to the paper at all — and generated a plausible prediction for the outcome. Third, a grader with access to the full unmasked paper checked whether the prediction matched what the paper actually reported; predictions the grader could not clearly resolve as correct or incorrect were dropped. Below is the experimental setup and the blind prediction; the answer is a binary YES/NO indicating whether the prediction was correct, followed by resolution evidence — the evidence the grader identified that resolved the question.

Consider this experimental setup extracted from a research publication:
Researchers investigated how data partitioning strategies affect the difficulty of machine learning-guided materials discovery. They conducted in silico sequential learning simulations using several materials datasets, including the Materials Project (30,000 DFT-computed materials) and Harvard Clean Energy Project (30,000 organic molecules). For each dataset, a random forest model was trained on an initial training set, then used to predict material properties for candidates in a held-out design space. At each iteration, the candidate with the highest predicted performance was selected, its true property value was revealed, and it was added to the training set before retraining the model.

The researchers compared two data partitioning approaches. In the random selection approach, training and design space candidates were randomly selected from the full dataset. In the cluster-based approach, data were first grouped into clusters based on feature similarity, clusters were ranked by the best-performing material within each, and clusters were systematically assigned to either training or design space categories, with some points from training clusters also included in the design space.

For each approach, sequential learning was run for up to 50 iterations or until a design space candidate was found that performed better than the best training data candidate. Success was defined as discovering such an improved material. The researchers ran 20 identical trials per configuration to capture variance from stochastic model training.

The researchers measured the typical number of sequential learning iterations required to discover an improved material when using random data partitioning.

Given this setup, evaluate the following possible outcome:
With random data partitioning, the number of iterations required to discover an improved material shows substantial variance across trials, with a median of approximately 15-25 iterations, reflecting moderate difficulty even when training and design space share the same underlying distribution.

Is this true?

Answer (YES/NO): NO